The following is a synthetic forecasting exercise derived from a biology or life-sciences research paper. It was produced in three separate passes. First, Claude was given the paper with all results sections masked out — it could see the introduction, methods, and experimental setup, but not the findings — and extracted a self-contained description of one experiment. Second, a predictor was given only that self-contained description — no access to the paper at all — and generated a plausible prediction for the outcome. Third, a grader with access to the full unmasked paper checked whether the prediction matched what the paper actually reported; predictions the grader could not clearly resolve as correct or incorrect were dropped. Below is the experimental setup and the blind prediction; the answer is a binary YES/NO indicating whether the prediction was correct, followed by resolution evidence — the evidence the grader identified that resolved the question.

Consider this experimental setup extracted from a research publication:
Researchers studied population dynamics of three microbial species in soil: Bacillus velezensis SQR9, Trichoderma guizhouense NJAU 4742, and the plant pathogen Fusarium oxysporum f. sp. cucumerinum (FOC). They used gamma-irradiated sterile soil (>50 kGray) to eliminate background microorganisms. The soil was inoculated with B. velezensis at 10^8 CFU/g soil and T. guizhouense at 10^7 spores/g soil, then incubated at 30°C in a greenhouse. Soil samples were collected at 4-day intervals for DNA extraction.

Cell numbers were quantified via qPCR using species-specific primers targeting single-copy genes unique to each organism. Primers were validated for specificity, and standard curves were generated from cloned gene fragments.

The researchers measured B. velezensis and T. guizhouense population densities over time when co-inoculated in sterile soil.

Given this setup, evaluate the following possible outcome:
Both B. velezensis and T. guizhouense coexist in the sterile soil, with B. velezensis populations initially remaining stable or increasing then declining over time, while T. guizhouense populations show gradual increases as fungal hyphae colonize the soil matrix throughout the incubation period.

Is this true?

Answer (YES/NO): NO